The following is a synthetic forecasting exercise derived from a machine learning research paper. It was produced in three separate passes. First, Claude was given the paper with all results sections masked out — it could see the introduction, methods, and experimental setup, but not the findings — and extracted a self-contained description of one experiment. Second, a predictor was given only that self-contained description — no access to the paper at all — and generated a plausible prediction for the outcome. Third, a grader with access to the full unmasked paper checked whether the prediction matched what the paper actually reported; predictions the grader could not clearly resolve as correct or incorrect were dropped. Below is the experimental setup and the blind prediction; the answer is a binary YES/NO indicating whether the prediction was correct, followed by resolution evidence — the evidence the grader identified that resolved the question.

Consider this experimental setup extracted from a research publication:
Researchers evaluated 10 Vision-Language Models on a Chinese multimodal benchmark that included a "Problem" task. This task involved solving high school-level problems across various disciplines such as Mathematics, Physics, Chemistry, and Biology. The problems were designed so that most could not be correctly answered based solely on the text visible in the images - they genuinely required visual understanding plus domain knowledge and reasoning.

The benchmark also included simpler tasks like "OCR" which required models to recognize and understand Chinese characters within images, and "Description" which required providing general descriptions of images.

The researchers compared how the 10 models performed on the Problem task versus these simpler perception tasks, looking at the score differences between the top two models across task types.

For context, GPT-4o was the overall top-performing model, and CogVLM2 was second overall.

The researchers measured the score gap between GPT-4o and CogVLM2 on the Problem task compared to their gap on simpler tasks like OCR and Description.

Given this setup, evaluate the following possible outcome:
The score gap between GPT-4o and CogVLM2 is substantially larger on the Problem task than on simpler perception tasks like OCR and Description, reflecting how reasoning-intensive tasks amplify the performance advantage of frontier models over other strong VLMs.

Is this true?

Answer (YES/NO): YES